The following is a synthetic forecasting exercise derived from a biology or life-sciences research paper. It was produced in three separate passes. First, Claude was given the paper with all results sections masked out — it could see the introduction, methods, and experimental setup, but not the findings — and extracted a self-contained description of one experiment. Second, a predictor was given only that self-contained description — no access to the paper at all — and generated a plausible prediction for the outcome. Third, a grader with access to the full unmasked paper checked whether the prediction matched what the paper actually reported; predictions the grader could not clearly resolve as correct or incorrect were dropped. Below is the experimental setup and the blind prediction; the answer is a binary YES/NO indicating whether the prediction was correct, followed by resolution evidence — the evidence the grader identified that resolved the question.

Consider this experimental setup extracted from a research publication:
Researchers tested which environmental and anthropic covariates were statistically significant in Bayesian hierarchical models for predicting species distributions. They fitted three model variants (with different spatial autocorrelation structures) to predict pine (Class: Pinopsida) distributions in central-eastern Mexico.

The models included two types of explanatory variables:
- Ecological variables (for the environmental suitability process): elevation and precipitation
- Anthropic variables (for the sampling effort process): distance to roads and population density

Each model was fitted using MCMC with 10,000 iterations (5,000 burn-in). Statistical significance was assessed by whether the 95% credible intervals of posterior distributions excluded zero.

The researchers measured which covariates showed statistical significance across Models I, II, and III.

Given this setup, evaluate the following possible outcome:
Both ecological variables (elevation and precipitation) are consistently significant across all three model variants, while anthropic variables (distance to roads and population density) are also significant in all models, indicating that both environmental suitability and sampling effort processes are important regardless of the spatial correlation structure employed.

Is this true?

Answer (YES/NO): NO